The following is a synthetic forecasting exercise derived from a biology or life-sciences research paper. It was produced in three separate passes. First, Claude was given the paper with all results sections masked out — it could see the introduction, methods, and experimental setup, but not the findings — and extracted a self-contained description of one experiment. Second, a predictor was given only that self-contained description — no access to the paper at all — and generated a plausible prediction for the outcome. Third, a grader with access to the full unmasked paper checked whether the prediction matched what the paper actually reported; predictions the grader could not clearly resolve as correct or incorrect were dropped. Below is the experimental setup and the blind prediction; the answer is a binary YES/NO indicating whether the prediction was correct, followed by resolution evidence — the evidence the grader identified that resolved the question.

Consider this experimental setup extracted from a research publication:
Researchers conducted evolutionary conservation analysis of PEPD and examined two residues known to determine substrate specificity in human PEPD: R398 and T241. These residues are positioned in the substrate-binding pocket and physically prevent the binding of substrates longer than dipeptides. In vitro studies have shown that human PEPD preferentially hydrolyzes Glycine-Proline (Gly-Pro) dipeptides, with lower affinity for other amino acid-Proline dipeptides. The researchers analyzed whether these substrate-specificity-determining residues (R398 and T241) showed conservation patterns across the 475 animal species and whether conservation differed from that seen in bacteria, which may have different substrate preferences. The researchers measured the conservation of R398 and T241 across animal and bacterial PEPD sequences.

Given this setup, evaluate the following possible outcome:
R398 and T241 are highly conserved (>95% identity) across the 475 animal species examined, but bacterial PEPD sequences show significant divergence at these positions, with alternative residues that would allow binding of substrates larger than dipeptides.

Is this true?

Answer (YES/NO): NO